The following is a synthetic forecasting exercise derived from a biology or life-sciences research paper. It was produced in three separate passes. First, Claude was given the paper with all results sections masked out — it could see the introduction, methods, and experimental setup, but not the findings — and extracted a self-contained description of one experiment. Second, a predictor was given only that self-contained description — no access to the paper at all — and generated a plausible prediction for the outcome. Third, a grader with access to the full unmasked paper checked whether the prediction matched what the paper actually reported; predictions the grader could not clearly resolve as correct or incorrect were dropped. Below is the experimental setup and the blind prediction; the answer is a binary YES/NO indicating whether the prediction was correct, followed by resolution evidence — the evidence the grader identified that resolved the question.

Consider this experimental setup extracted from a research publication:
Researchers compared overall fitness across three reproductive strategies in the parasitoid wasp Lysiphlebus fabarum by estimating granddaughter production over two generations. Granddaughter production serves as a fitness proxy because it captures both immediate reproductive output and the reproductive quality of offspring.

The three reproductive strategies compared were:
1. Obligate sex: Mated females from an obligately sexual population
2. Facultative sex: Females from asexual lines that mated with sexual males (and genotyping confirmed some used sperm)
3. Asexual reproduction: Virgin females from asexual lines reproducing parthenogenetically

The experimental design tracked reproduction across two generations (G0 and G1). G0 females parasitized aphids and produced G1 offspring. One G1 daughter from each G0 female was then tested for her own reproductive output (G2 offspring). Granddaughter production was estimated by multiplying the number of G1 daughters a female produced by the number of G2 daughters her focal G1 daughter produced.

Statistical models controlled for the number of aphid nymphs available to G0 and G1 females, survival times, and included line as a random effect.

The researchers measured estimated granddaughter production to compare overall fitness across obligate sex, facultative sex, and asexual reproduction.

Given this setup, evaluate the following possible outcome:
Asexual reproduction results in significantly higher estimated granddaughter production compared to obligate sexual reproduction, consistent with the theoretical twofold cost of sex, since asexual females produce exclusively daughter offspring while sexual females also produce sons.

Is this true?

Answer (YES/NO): NO